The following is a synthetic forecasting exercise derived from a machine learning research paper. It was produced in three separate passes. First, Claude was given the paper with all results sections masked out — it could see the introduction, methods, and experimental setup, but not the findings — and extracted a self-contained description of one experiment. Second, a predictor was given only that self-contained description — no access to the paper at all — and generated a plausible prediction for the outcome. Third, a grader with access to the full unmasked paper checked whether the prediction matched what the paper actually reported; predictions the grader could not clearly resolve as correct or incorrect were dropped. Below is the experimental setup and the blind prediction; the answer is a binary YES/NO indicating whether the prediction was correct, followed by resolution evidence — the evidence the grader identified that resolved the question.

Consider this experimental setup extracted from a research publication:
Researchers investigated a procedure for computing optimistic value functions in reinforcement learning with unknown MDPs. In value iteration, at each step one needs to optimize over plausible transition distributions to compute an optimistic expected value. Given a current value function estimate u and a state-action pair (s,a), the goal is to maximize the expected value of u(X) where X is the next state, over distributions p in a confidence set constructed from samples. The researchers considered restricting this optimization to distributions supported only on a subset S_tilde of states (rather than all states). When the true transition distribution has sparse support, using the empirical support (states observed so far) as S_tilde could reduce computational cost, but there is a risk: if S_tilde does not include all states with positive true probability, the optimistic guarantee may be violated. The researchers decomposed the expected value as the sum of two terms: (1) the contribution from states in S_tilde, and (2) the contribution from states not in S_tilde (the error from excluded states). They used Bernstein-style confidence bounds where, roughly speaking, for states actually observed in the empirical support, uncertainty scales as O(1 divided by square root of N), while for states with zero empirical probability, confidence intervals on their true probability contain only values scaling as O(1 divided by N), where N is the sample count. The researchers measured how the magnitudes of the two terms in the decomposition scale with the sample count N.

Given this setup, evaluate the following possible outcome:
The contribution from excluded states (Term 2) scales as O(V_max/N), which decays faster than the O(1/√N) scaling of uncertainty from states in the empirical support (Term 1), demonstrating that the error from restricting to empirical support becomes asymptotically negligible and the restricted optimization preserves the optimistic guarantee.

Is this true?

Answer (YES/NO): YES